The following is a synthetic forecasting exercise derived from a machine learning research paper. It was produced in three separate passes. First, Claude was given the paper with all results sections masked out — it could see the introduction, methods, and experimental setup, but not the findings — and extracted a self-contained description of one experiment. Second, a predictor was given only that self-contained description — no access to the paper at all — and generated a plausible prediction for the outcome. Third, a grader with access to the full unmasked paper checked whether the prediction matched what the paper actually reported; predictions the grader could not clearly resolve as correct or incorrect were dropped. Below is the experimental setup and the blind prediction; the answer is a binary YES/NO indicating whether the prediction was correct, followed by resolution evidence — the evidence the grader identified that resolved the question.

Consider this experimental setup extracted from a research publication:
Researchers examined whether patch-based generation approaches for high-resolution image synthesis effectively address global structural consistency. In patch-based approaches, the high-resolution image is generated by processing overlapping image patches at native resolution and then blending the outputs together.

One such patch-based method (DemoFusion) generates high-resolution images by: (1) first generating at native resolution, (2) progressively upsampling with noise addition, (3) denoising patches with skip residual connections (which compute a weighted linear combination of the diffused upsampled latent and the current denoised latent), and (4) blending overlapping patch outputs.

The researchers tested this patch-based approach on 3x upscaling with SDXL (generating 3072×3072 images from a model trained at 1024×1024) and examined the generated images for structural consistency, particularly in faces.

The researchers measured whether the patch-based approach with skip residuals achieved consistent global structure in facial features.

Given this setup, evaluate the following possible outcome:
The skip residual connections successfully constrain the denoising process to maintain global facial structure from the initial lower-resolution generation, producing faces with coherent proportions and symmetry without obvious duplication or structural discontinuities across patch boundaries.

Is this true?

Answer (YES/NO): NO